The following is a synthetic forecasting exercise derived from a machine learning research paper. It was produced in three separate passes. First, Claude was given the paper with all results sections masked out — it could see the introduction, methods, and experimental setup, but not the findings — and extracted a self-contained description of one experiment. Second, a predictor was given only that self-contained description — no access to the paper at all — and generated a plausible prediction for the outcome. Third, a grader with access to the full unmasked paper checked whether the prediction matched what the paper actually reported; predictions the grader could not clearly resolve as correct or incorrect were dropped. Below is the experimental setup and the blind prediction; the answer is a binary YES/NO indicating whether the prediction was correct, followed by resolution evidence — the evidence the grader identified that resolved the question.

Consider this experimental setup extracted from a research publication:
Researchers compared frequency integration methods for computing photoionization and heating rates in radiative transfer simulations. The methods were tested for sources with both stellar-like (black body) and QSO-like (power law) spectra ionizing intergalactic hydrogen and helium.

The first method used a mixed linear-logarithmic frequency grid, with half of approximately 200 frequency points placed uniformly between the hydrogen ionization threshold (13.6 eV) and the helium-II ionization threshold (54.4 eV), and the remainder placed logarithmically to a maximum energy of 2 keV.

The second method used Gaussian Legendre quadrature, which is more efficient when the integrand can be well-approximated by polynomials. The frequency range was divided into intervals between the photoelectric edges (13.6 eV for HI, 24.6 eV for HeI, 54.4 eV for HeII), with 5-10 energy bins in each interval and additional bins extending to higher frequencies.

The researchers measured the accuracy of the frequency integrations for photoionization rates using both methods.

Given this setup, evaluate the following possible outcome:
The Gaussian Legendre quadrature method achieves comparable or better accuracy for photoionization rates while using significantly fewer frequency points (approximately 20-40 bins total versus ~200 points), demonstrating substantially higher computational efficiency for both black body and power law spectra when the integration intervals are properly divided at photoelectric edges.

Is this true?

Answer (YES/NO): YES